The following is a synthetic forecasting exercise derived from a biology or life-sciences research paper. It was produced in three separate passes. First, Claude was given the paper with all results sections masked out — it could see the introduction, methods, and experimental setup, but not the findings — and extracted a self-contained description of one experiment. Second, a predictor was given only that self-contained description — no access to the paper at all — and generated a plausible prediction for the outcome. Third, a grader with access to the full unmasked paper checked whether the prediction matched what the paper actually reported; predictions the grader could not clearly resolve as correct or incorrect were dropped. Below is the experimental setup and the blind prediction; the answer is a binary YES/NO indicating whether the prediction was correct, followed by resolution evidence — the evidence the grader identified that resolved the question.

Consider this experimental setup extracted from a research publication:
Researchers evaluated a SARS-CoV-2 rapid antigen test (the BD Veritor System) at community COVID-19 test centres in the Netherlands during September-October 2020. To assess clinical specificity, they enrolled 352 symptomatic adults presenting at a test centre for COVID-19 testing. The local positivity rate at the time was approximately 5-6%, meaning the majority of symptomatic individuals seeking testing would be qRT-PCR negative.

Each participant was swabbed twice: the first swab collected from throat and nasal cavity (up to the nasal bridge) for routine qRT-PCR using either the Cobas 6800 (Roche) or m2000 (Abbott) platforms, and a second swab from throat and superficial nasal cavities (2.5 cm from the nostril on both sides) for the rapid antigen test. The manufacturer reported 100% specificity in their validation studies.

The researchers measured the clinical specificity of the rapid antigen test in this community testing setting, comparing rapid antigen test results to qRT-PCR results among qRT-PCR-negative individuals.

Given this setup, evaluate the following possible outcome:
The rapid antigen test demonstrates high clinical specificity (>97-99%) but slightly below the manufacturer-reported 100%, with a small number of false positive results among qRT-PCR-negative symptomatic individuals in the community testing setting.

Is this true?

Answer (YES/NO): NO